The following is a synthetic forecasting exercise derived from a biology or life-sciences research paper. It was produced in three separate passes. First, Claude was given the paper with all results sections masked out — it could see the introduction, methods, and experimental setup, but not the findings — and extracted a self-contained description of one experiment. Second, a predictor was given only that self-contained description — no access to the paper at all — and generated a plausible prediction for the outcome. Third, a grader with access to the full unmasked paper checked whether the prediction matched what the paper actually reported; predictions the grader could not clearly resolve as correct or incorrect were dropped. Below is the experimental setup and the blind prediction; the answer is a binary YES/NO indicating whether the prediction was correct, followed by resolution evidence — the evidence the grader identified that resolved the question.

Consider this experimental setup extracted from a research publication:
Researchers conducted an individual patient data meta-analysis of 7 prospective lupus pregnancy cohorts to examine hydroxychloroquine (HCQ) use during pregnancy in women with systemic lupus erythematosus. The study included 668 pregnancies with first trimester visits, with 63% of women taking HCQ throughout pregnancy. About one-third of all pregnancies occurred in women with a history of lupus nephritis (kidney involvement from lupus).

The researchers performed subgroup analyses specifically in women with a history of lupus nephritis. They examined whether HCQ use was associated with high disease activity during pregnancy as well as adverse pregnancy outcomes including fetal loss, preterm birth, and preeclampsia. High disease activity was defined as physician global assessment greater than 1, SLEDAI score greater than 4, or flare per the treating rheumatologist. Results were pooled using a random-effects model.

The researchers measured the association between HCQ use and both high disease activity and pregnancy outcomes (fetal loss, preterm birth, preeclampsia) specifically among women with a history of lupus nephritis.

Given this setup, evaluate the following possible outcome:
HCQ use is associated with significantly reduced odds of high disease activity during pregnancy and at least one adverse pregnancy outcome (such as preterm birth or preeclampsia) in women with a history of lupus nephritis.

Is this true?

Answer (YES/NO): NO